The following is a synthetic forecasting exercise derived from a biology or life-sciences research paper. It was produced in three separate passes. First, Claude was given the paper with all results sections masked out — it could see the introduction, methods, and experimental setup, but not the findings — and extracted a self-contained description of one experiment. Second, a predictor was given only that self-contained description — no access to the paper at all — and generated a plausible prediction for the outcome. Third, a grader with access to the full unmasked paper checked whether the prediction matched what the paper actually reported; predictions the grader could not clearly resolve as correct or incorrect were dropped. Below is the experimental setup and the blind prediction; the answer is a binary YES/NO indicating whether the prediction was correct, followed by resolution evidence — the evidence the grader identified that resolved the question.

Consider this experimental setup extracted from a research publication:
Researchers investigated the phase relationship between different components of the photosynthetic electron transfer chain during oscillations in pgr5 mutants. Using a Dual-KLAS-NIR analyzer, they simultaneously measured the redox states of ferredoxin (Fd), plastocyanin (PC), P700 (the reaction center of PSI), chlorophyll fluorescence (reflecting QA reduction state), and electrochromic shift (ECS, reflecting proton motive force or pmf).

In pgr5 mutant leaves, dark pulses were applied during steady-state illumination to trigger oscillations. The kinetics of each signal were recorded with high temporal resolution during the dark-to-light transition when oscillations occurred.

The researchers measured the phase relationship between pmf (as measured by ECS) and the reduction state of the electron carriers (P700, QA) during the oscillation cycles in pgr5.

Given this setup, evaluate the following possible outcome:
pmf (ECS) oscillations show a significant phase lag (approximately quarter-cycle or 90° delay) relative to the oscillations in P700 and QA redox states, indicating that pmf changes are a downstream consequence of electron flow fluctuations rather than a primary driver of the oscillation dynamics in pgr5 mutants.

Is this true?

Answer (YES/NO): NO